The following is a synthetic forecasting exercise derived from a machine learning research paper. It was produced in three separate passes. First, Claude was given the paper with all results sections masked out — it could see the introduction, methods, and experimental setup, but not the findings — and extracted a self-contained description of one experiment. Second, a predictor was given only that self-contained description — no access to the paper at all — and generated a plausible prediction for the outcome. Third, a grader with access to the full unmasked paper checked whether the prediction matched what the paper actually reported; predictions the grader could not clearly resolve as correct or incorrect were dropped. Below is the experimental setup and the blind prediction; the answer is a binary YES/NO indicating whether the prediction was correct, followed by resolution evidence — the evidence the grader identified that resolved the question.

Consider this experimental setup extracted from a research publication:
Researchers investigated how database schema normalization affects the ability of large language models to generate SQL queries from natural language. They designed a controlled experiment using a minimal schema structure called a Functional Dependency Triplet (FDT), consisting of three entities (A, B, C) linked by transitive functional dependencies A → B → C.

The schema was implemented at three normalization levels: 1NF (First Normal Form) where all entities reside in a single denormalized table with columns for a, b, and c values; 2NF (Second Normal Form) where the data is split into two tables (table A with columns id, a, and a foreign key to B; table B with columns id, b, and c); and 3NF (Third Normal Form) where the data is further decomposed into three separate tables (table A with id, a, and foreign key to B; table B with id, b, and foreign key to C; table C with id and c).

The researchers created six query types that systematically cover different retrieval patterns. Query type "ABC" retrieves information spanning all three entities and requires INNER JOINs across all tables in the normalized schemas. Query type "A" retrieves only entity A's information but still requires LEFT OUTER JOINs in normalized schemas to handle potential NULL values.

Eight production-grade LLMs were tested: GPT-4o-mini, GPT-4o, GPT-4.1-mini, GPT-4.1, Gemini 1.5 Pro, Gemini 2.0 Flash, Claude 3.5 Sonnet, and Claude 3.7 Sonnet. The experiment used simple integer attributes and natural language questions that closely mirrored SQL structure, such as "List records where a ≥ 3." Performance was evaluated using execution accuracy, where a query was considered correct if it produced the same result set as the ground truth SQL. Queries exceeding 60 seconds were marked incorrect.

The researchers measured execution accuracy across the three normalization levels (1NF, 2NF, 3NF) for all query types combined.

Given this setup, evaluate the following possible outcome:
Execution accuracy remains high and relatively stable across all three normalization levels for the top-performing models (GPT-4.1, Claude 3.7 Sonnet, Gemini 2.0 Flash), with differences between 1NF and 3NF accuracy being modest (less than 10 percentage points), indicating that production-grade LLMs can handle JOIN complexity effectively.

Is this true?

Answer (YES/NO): NO